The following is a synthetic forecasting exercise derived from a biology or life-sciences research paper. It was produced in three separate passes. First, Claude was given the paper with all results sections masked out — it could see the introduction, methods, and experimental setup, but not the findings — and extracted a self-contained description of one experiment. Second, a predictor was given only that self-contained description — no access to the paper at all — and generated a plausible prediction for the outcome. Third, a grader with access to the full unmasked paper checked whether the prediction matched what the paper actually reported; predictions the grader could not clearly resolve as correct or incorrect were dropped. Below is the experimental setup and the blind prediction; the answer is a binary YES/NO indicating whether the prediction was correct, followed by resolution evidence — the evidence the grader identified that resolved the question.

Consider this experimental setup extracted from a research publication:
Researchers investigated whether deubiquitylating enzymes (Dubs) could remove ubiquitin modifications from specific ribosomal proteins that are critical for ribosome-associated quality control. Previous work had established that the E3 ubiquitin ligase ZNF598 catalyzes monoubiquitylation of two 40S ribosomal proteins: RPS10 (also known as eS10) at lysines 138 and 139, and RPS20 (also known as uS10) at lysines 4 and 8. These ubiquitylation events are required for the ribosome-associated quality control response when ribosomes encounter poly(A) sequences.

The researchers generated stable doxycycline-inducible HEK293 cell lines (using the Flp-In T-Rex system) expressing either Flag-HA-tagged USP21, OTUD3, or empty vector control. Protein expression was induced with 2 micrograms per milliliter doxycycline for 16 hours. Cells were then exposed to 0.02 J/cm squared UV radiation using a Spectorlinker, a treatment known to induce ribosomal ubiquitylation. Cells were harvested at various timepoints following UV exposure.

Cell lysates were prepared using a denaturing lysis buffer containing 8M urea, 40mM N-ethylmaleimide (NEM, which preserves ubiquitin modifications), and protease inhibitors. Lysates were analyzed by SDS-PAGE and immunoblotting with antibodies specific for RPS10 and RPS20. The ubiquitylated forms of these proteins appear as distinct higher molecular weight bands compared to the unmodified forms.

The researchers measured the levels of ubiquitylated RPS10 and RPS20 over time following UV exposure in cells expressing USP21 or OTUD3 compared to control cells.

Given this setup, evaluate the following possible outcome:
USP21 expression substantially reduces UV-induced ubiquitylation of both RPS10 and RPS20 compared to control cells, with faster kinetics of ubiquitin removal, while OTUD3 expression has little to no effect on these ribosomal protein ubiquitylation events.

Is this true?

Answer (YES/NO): NO